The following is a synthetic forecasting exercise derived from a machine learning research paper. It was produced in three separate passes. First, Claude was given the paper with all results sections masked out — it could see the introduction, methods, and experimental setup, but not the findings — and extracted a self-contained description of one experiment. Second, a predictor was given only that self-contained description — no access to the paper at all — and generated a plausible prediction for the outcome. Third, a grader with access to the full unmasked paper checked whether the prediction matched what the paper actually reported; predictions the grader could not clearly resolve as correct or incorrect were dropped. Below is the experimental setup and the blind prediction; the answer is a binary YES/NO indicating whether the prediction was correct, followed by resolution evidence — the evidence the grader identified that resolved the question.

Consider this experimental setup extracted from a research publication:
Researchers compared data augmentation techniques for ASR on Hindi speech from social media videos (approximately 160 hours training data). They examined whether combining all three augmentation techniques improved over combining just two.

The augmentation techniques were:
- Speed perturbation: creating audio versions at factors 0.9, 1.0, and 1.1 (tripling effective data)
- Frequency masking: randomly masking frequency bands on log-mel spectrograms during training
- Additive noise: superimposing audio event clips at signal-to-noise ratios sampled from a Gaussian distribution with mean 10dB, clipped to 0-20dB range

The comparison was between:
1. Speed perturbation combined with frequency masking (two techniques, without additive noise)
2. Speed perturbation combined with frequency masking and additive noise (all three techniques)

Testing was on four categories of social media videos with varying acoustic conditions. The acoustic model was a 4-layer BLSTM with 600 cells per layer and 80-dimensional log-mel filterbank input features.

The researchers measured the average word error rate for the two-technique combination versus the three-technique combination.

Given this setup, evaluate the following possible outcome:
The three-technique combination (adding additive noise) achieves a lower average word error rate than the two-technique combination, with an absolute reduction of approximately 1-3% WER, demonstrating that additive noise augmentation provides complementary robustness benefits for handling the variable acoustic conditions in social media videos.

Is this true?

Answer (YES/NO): YES